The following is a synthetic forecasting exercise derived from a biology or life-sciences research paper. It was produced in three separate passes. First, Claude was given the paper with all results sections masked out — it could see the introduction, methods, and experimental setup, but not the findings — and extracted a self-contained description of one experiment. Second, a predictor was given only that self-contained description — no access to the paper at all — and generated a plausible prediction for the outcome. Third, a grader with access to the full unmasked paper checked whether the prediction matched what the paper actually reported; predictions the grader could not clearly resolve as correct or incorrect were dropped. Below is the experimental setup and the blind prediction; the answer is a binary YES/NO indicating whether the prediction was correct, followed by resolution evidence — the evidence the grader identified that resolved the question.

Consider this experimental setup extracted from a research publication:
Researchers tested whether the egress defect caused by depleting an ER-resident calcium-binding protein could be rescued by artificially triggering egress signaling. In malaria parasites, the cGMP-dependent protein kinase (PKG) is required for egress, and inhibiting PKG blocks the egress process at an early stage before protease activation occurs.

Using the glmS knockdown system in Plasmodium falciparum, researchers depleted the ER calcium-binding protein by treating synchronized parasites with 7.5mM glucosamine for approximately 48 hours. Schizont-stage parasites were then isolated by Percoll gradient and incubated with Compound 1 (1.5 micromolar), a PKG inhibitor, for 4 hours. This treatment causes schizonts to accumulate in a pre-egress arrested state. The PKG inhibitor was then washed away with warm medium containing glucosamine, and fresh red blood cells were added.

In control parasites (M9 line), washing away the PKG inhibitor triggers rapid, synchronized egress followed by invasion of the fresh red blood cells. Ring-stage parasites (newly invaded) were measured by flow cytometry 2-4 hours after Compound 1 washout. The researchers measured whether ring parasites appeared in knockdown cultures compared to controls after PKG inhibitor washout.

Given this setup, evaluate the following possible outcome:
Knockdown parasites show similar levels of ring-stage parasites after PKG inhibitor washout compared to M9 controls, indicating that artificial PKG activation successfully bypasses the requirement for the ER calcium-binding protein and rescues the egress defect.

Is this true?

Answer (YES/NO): NO